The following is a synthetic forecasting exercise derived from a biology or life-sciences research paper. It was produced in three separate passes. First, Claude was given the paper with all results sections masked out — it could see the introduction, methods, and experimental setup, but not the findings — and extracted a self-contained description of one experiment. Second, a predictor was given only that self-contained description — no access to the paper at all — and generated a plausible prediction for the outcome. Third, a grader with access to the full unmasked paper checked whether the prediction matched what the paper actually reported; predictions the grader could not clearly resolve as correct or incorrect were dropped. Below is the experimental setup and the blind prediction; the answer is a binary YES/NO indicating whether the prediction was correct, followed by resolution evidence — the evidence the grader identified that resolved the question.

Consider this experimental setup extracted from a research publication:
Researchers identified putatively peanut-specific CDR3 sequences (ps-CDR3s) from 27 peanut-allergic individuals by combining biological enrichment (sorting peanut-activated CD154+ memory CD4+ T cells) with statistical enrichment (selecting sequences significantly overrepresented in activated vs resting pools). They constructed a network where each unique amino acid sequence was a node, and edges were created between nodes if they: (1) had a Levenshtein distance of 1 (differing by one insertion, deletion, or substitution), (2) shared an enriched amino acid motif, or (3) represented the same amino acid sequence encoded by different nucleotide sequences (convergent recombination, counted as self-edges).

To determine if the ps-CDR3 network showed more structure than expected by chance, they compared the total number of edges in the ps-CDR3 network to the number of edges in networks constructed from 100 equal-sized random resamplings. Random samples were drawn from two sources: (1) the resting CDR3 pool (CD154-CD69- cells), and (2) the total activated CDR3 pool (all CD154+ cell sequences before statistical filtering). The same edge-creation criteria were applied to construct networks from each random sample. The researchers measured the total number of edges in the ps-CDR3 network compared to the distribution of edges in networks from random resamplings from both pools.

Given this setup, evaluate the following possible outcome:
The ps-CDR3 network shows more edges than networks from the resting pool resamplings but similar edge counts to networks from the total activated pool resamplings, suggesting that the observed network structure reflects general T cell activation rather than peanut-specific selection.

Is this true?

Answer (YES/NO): NO